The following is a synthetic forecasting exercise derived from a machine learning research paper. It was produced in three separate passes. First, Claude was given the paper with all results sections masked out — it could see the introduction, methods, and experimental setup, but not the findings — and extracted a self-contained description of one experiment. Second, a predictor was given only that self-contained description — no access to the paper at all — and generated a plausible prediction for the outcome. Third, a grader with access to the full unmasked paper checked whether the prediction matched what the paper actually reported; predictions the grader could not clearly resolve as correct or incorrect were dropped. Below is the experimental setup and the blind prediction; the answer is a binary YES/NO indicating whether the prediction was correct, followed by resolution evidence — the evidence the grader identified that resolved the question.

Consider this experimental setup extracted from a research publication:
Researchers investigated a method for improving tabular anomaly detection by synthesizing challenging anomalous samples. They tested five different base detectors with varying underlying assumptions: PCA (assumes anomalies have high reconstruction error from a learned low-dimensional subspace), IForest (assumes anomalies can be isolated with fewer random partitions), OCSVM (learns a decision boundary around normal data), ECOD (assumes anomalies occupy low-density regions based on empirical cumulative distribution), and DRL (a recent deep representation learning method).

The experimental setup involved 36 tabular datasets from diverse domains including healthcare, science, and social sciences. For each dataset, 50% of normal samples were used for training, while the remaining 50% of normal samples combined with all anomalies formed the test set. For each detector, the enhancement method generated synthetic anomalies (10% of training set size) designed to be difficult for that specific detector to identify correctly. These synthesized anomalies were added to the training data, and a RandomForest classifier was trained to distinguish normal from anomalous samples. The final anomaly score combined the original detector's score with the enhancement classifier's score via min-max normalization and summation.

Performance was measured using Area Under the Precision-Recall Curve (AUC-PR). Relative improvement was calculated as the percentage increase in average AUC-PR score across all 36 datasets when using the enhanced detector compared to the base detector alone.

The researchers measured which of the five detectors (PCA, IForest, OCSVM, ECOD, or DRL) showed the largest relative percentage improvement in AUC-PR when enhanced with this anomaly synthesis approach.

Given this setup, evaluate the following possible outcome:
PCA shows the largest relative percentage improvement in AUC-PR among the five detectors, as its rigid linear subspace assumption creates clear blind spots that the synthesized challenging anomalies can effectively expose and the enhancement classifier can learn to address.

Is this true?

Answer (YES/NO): NO